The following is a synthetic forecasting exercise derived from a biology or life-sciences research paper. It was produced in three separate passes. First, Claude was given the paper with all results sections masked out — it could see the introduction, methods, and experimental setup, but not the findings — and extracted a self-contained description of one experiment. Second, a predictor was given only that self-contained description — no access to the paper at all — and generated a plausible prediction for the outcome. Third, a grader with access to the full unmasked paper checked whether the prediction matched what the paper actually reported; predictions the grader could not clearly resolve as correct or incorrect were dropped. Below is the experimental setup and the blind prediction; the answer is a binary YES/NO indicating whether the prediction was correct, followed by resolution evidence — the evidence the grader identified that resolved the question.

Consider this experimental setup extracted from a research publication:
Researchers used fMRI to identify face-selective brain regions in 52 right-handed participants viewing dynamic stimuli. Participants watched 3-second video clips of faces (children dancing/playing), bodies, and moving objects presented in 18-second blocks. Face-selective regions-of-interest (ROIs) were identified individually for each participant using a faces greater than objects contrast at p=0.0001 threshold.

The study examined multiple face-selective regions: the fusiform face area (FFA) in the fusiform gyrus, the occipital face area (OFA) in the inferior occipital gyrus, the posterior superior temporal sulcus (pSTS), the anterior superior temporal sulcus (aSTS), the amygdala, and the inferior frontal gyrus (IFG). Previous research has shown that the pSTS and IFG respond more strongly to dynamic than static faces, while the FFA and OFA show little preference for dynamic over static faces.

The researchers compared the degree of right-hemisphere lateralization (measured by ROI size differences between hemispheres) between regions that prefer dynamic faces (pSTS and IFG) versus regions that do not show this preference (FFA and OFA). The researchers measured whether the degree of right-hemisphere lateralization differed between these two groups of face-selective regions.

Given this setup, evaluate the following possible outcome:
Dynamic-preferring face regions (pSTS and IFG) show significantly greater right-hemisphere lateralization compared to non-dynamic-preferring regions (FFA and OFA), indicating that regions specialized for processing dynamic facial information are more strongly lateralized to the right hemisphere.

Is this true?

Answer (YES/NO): YES